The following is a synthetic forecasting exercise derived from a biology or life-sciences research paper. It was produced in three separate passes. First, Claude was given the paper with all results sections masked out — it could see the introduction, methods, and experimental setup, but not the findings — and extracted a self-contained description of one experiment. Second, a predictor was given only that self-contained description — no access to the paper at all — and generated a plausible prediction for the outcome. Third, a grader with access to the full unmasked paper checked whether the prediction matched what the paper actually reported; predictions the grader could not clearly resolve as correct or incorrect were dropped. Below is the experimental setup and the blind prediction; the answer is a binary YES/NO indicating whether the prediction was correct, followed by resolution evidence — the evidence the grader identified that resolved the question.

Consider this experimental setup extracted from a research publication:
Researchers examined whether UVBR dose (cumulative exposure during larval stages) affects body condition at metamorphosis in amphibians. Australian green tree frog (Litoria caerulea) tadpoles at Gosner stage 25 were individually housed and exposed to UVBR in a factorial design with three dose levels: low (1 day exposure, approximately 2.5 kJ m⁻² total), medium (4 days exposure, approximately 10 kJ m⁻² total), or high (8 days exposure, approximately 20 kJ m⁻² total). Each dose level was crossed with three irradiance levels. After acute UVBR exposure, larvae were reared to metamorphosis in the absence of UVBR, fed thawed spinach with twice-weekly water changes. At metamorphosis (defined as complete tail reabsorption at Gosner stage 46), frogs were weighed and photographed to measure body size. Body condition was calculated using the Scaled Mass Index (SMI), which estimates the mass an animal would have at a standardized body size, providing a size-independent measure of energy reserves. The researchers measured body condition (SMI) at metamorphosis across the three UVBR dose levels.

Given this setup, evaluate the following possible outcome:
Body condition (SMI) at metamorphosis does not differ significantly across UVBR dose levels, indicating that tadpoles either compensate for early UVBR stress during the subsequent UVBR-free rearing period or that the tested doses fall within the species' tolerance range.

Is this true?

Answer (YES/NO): NO